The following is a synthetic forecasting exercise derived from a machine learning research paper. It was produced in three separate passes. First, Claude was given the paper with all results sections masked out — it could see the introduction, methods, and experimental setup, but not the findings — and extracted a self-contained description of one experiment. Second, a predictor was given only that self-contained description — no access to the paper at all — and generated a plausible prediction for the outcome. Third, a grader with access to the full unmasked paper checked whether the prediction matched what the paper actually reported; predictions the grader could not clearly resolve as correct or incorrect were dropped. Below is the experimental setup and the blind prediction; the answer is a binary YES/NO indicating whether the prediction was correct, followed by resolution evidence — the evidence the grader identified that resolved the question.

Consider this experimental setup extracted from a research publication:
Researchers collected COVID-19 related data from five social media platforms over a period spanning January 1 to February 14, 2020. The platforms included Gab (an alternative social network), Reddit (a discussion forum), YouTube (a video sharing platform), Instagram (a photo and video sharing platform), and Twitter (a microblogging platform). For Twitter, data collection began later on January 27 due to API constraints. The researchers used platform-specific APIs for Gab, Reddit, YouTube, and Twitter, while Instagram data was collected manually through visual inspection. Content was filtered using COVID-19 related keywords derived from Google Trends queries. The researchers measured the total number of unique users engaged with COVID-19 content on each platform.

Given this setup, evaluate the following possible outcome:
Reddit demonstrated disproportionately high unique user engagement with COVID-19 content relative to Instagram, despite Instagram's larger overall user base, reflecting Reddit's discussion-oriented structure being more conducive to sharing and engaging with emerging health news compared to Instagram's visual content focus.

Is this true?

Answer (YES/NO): YES